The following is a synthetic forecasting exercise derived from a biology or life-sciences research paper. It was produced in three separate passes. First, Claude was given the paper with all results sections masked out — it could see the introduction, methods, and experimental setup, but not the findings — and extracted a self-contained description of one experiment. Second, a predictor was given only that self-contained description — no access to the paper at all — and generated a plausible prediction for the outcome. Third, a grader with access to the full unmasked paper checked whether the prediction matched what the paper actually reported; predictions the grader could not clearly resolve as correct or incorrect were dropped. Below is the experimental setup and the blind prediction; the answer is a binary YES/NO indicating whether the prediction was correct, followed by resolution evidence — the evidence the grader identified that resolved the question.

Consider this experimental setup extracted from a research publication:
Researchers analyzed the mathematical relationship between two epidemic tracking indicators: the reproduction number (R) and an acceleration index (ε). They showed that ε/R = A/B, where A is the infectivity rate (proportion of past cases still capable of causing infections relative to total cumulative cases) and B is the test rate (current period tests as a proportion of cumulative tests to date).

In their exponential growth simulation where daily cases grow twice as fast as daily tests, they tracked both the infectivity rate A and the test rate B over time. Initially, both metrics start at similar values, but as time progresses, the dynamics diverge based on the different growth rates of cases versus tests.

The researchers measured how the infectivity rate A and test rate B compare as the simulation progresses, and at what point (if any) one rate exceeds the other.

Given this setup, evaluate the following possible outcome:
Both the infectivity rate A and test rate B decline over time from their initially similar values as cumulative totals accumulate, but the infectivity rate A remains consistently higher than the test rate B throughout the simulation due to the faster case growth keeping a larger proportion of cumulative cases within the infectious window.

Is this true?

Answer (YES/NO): NO